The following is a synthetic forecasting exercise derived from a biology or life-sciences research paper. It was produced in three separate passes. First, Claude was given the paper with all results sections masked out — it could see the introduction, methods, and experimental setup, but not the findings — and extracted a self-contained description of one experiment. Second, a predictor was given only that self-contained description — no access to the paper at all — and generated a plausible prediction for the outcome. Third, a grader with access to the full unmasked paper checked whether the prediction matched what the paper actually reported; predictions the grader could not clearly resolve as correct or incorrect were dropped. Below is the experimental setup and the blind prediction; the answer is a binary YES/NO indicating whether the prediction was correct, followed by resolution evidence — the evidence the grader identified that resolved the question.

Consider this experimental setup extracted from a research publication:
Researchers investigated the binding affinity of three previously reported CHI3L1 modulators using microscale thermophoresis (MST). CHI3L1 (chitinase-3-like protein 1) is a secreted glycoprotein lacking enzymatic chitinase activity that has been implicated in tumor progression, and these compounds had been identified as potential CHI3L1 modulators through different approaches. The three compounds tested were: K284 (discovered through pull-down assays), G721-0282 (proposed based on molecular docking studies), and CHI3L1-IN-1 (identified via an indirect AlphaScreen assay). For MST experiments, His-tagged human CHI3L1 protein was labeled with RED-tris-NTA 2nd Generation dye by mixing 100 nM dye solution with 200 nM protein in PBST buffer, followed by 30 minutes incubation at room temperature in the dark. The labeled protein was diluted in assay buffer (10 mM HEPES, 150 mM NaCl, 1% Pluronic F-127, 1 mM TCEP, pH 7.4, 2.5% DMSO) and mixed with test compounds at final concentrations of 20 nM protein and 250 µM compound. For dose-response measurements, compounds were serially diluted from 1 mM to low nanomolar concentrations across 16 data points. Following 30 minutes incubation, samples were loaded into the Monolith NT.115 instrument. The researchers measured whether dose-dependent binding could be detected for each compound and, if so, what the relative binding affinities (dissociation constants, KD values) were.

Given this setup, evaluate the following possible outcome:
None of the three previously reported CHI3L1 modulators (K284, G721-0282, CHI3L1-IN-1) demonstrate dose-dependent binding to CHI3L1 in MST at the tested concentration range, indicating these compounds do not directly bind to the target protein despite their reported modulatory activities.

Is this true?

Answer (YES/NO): NO